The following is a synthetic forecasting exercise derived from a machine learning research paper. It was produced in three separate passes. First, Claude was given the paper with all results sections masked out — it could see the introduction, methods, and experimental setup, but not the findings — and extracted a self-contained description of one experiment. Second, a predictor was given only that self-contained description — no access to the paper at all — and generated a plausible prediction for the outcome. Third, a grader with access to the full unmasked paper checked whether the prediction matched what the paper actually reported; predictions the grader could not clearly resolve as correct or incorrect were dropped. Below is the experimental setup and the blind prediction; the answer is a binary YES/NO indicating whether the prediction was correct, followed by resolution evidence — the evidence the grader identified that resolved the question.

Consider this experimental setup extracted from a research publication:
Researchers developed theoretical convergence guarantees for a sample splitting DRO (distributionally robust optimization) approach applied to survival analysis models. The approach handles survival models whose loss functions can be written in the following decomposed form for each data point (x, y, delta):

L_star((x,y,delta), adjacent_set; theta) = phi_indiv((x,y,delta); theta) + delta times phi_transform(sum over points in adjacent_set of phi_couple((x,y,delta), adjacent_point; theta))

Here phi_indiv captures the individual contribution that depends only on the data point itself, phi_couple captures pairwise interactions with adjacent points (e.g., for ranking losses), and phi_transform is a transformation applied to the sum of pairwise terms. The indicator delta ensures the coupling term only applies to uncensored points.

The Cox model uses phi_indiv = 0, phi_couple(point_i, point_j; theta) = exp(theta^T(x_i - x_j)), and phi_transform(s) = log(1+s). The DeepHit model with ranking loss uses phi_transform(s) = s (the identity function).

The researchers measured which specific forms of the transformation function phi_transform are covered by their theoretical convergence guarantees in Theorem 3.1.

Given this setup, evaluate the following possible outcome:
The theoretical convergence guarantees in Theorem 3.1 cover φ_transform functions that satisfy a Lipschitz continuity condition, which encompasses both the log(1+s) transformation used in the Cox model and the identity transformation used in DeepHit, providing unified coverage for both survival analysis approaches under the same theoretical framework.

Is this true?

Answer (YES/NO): NO